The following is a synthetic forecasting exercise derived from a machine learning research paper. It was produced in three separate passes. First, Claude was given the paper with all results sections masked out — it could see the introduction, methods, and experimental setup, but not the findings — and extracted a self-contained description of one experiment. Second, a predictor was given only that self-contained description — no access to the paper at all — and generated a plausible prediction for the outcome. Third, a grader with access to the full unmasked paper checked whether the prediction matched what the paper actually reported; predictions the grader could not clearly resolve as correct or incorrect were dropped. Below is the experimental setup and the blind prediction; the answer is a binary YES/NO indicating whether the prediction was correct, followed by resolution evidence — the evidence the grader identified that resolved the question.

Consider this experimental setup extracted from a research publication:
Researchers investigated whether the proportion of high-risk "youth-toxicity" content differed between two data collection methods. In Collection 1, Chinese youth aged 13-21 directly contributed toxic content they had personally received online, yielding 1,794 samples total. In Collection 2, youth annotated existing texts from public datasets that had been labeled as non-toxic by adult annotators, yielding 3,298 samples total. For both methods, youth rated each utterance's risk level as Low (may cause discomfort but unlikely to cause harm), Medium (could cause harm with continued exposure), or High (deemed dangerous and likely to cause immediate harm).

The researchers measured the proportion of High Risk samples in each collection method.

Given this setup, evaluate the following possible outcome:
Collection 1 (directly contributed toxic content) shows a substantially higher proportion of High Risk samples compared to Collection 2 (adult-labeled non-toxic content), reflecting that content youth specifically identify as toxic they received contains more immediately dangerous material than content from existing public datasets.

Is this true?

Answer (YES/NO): NO